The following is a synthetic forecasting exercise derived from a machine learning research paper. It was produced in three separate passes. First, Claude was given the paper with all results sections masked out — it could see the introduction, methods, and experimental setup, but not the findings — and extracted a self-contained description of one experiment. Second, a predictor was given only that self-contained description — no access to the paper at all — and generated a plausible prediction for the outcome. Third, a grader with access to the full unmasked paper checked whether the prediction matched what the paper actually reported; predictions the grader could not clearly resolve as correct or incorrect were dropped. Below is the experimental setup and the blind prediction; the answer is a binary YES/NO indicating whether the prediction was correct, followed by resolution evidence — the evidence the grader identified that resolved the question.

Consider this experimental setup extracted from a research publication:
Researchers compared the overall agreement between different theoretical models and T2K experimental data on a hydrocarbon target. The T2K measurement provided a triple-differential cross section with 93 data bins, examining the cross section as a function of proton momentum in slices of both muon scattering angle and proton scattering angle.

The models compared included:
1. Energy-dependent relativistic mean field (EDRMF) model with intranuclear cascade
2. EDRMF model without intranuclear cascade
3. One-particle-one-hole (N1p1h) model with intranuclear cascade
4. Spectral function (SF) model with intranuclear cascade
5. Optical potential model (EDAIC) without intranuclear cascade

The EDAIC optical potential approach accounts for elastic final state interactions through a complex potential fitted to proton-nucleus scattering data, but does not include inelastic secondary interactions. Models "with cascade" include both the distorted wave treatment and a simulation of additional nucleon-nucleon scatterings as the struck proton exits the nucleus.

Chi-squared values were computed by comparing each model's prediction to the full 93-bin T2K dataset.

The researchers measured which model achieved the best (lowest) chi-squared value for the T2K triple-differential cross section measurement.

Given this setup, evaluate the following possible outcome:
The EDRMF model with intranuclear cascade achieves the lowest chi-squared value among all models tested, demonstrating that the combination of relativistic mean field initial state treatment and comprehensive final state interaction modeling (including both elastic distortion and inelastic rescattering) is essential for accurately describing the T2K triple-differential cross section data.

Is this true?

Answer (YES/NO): NO